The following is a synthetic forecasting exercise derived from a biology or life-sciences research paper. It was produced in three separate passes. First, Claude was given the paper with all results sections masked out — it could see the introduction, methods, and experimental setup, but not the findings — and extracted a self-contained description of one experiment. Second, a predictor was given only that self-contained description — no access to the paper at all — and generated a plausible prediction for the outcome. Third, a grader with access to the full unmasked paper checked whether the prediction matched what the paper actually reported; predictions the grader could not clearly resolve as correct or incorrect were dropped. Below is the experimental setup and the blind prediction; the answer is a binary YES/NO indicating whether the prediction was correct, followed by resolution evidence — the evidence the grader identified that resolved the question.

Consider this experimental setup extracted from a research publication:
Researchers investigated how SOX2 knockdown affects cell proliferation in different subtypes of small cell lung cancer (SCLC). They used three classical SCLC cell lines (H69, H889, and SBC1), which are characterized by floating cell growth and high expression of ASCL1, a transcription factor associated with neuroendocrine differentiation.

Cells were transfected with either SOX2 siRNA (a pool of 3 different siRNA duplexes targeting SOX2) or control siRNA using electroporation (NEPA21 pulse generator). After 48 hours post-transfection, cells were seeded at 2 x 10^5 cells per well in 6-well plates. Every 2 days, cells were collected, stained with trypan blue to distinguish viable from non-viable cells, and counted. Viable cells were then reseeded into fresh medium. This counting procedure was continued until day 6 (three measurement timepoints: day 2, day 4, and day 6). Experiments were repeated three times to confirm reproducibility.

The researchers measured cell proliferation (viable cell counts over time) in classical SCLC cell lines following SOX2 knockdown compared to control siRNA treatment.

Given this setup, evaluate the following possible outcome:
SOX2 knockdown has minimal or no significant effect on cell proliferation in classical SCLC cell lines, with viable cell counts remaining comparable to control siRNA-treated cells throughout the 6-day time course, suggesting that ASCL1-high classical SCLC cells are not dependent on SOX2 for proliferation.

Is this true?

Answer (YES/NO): NO